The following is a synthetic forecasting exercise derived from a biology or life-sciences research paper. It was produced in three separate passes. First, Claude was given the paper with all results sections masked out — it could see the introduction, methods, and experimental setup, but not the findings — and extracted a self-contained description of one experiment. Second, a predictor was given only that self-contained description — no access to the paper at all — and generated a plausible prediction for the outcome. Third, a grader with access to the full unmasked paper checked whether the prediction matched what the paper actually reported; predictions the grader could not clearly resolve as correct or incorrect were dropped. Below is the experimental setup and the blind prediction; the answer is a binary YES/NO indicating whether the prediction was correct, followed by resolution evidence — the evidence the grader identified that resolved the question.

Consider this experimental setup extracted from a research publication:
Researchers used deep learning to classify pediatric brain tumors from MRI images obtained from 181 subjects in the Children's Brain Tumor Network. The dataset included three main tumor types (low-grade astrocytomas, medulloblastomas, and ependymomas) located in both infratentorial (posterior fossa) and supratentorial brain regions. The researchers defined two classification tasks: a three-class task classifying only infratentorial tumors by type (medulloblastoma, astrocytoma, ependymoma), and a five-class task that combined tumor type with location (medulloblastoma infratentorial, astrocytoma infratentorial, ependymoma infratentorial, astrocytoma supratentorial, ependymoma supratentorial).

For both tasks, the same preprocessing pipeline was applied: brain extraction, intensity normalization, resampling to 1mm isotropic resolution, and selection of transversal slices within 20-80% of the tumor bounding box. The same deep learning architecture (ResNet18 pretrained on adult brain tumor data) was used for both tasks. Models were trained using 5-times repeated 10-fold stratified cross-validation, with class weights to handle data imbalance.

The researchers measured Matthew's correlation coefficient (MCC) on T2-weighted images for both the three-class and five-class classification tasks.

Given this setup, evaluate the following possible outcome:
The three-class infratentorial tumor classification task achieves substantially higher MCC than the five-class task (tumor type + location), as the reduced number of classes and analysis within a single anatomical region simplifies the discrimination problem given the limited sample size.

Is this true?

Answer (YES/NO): NO